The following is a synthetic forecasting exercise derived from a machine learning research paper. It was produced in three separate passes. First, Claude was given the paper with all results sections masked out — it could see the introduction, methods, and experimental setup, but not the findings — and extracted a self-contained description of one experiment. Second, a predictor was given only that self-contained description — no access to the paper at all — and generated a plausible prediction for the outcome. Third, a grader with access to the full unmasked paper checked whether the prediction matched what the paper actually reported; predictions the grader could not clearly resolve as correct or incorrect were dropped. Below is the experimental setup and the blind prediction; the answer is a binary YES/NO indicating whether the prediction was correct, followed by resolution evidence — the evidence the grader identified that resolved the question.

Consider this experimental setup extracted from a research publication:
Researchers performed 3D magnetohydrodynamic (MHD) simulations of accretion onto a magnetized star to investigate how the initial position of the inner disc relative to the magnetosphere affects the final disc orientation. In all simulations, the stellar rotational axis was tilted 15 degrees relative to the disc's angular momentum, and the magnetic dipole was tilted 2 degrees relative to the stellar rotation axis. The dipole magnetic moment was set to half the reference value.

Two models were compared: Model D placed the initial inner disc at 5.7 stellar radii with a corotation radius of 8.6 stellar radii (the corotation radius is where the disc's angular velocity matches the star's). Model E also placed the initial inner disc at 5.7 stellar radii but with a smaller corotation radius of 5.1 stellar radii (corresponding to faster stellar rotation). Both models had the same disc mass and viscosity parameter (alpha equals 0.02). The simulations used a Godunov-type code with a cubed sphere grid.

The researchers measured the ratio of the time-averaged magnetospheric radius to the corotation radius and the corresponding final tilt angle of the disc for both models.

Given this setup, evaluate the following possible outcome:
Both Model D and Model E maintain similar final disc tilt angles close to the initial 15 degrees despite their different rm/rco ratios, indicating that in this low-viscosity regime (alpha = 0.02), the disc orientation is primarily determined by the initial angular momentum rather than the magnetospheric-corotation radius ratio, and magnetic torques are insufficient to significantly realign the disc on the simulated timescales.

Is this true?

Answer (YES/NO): NO